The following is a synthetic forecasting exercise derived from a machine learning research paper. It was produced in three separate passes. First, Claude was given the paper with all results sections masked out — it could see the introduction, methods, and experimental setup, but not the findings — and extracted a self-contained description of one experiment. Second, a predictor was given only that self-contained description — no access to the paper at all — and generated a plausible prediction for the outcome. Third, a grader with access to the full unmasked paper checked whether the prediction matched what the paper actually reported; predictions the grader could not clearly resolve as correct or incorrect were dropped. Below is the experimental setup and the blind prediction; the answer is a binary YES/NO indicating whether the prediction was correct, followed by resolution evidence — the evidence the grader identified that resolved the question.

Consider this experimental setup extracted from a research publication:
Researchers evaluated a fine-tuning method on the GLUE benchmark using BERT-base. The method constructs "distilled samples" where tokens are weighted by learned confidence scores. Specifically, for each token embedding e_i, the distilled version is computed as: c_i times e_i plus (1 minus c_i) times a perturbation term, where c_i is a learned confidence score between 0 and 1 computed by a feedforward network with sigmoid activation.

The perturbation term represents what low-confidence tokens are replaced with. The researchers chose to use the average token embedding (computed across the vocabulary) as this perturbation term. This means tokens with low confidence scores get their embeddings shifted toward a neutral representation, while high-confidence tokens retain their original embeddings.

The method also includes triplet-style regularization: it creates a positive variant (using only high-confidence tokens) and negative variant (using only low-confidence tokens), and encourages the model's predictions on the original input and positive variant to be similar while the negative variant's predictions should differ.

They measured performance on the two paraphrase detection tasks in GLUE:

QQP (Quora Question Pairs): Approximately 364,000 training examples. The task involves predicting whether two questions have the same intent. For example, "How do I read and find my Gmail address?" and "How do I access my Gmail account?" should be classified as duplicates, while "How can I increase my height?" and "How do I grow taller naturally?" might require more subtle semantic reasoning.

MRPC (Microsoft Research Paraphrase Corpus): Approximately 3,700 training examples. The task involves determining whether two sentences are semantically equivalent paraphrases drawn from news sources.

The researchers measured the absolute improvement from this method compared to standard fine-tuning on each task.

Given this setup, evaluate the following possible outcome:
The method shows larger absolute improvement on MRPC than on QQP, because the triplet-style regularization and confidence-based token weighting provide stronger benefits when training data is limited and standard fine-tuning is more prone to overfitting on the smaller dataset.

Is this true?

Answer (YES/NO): YES